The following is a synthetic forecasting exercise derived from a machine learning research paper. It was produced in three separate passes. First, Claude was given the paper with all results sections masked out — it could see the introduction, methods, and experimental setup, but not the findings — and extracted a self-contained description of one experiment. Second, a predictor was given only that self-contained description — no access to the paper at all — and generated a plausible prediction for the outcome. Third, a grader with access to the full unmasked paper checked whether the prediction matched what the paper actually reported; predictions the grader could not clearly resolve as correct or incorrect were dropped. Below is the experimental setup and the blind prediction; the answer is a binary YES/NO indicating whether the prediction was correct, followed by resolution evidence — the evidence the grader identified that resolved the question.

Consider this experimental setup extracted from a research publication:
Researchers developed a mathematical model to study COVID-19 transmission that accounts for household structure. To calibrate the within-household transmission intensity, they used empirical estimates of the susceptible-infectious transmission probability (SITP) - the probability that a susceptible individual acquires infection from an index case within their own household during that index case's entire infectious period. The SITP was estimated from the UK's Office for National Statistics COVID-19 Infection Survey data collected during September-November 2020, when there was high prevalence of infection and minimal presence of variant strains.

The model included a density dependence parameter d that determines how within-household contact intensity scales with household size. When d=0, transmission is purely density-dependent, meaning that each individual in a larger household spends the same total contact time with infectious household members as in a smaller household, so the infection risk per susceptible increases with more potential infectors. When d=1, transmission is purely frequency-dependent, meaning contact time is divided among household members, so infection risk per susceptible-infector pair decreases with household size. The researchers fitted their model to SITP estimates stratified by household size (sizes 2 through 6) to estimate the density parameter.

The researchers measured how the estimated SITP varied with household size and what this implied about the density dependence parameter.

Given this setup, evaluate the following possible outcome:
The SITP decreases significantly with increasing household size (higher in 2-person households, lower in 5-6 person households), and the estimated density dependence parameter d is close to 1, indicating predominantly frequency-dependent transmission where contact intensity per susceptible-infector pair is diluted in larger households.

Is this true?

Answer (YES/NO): NO